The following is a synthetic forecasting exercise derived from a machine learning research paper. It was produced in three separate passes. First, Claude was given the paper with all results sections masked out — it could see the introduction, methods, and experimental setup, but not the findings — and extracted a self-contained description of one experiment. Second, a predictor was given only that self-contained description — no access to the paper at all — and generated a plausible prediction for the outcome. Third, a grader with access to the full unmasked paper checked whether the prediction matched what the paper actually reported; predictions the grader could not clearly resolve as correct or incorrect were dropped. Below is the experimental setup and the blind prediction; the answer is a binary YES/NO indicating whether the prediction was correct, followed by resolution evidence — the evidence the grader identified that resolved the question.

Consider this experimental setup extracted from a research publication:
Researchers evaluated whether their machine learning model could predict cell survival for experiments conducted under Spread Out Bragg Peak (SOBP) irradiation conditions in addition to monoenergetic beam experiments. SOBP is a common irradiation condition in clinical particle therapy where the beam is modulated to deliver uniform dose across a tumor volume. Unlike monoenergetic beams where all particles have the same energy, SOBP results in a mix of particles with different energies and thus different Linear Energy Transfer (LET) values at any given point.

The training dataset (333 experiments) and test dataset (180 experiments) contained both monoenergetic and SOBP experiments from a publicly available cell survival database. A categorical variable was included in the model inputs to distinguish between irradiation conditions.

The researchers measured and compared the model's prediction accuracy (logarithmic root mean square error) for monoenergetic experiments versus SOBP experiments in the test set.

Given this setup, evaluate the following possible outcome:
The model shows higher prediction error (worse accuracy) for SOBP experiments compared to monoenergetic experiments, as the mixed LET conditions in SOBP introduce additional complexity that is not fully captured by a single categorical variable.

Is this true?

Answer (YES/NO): NO